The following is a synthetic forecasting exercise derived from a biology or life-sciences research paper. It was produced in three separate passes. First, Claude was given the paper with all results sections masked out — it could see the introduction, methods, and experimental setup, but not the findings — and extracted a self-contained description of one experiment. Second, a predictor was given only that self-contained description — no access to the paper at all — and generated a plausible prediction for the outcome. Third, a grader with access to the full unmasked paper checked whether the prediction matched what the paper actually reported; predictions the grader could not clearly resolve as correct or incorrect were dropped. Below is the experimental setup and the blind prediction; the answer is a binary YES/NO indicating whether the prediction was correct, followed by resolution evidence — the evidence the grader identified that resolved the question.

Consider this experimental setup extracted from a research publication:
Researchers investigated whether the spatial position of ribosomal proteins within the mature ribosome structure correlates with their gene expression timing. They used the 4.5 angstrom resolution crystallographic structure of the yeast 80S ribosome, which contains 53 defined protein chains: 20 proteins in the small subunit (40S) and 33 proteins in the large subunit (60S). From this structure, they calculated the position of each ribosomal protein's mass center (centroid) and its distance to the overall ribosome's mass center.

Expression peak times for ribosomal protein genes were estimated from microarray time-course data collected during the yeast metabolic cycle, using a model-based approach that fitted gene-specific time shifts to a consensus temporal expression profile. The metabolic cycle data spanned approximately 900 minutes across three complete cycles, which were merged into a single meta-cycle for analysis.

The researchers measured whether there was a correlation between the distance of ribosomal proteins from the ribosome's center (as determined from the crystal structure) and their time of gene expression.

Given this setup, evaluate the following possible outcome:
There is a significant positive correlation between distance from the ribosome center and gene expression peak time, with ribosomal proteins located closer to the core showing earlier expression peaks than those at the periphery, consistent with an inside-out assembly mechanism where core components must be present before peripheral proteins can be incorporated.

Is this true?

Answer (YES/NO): YES